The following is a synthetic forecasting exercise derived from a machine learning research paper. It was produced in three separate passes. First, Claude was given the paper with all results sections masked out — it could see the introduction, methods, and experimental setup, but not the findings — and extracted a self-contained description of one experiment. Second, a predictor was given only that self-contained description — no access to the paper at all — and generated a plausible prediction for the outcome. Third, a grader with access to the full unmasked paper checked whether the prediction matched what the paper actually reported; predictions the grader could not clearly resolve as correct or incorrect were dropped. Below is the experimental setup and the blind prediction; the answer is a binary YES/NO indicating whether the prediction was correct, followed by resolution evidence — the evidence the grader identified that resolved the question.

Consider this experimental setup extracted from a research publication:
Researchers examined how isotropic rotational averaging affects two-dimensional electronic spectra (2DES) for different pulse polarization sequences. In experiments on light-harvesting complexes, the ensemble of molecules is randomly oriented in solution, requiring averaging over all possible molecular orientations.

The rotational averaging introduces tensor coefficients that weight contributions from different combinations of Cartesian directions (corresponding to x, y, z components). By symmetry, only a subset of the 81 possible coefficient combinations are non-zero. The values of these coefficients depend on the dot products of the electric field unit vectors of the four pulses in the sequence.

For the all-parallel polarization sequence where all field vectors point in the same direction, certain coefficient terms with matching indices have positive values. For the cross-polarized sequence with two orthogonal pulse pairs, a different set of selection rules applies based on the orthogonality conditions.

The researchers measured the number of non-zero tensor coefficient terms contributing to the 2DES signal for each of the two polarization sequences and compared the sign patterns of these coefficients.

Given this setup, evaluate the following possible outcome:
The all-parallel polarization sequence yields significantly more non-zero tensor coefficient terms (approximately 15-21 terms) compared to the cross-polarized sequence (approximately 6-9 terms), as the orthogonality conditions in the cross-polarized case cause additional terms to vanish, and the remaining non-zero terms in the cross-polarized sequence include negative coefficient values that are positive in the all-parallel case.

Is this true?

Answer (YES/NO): NO